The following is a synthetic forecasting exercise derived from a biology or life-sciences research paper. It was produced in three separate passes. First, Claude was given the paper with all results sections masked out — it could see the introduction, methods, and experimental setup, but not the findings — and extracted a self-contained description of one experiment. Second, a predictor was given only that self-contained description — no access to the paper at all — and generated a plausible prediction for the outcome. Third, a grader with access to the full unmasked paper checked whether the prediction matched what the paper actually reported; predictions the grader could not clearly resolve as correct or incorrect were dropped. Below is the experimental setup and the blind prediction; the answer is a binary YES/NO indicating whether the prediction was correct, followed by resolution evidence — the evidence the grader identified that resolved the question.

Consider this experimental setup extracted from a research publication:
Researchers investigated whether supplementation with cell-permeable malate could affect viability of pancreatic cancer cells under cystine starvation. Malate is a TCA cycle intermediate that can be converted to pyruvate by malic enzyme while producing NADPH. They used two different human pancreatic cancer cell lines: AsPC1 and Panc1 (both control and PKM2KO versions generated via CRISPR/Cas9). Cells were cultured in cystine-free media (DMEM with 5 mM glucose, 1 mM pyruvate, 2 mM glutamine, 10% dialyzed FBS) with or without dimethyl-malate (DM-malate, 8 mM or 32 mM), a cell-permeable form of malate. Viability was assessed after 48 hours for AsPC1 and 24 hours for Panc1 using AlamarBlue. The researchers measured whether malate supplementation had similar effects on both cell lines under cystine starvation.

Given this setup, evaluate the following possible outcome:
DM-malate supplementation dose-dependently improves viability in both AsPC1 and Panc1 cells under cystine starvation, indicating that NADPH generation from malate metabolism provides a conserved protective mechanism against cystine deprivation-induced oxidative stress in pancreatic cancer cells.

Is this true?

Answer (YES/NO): NO